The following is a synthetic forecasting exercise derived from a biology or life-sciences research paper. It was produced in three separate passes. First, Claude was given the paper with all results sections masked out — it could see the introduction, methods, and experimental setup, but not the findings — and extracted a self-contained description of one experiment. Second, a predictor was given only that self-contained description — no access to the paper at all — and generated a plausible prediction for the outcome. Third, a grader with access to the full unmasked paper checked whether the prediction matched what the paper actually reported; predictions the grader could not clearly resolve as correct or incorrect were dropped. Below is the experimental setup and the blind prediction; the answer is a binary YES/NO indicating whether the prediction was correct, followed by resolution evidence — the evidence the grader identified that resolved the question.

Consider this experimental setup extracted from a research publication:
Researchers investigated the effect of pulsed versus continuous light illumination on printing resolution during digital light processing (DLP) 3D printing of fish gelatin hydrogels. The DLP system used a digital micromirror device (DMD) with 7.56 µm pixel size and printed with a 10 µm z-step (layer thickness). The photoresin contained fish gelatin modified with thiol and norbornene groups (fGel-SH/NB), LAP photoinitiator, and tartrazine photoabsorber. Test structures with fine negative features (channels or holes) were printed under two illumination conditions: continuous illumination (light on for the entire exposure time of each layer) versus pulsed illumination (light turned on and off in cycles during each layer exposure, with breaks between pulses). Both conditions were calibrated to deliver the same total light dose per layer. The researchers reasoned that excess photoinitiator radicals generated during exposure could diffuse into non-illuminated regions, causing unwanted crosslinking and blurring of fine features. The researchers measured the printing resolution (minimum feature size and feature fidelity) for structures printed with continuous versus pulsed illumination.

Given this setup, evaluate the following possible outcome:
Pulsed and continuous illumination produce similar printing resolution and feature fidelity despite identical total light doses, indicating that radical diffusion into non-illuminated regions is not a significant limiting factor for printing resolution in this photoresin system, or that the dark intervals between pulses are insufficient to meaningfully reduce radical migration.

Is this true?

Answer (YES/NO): NO